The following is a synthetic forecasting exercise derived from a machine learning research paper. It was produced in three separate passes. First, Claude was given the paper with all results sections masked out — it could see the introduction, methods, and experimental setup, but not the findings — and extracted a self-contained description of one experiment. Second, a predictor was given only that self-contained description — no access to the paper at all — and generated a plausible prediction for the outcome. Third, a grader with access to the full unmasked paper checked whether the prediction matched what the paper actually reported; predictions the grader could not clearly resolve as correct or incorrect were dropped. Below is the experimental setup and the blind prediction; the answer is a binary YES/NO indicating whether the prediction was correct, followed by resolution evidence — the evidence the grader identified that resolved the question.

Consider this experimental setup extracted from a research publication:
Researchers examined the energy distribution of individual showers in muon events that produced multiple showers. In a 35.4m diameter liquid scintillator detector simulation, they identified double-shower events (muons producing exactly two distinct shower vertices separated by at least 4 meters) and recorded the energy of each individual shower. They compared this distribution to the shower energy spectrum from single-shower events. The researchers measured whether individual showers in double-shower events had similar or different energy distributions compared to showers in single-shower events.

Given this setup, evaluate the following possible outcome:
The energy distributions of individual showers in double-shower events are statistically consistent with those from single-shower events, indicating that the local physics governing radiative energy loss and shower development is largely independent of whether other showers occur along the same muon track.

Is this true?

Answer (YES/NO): YES